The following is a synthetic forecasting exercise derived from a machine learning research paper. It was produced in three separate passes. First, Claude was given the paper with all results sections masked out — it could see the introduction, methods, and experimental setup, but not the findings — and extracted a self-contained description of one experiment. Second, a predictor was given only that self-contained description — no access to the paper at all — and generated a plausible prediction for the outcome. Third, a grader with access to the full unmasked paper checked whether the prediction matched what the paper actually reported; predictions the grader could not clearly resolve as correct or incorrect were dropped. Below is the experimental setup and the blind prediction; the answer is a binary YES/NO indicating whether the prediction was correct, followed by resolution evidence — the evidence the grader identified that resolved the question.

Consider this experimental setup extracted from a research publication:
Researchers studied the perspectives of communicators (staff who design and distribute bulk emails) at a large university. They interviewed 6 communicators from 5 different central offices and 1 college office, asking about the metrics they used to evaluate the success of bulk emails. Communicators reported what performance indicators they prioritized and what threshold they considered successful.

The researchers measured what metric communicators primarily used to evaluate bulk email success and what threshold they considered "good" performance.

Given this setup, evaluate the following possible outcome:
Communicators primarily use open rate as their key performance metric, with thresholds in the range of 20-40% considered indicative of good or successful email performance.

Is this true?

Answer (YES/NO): NO